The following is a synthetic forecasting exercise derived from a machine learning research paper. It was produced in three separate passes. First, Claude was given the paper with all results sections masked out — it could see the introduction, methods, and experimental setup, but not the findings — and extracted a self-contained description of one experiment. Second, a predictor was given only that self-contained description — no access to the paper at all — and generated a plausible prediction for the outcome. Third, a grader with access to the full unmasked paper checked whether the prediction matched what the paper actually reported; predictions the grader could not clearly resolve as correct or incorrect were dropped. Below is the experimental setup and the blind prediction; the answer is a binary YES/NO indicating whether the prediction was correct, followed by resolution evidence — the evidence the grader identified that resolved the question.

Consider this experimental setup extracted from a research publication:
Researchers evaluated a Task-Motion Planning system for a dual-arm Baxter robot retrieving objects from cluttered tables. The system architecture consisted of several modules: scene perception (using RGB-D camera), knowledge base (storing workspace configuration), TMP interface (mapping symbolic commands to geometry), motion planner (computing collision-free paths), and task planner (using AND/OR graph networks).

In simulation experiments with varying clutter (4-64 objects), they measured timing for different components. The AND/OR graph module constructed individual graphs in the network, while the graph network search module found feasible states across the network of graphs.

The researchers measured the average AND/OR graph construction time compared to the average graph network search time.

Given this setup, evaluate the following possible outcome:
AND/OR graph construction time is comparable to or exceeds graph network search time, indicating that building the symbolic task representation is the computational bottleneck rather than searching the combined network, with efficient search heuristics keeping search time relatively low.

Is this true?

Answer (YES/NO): NO